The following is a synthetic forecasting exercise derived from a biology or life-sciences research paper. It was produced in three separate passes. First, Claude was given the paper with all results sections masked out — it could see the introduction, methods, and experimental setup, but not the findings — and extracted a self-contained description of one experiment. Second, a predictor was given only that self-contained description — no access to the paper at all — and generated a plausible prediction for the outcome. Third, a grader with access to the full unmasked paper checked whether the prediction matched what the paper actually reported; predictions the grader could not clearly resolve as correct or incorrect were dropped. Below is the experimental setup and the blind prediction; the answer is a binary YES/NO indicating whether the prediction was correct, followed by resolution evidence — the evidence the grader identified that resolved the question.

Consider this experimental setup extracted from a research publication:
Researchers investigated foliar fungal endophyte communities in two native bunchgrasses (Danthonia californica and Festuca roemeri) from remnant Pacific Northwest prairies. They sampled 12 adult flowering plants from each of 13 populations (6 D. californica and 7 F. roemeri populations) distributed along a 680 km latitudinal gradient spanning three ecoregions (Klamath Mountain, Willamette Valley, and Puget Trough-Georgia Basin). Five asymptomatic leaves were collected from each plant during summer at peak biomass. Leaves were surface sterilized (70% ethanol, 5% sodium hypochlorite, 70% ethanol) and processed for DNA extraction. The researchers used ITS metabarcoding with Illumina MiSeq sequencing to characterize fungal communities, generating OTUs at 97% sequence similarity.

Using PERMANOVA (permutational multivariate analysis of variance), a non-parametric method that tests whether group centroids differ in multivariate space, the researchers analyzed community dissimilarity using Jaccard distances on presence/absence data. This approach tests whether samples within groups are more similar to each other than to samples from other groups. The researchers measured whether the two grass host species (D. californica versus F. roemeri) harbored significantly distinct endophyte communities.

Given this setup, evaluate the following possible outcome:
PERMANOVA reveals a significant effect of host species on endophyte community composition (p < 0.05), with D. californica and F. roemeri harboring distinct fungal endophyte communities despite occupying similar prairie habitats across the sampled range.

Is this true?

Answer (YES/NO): YES